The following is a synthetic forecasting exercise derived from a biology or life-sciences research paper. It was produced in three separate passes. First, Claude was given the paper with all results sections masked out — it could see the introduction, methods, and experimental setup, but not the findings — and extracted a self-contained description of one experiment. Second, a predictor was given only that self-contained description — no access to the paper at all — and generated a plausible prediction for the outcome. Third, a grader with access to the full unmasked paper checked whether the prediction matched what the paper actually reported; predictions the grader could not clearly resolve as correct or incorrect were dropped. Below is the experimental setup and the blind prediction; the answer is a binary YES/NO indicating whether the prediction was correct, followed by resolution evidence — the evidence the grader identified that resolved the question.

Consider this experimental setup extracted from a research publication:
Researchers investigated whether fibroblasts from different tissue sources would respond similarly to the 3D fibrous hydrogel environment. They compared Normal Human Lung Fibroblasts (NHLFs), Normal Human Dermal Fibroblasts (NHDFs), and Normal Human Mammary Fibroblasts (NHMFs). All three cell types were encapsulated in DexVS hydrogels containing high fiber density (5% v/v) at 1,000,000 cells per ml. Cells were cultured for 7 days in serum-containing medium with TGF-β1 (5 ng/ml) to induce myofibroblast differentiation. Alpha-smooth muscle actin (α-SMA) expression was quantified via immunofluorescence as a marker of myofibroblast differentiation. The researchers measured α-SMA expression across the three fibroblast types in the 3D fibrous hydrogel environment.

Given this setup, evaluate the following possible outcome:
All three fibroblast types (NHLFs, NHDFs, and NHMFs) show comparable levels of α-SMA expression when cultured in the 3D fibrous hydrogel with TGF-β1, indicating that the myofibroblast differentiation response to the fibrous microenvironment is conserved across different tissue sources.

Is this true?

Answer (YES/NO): NO